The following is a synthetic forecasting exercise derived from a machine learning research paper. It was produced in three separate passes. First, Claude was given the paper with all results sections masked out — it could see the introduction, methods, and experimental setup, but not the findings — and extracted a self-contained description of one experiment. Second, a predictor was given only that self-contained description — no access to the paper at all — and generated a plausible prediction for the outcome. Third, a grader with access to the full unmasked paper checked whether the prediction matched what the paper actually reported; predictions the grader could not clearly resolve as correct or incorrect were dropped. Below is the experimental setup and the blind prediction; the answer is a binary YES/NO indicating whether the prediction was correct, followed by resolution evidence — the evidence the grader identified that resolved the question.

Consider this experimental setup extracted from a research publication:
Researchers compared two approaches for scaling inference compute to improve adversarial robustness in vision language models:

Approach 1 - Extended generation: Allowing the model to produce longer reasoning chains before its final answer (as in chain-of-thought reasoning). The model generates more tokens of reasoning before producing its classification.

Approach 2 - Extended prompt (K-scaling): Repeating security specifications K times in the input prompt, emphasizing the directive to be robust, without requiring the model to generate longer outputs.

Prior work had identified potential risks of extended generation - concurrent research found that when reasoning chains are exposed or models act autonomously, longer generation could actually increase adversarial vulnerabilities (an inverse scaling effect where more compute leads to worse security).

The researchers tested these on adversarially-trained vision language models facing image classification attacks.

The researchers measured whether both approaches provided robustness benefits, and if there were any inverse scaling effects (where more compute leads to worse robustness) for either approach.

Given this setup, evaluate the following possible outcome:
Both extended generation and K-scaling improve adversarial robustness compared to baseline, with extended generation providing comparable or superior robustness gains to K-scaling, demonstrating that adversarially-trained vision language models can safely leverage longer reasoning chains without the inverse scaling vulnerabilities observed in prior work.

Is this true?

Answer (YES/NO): NO